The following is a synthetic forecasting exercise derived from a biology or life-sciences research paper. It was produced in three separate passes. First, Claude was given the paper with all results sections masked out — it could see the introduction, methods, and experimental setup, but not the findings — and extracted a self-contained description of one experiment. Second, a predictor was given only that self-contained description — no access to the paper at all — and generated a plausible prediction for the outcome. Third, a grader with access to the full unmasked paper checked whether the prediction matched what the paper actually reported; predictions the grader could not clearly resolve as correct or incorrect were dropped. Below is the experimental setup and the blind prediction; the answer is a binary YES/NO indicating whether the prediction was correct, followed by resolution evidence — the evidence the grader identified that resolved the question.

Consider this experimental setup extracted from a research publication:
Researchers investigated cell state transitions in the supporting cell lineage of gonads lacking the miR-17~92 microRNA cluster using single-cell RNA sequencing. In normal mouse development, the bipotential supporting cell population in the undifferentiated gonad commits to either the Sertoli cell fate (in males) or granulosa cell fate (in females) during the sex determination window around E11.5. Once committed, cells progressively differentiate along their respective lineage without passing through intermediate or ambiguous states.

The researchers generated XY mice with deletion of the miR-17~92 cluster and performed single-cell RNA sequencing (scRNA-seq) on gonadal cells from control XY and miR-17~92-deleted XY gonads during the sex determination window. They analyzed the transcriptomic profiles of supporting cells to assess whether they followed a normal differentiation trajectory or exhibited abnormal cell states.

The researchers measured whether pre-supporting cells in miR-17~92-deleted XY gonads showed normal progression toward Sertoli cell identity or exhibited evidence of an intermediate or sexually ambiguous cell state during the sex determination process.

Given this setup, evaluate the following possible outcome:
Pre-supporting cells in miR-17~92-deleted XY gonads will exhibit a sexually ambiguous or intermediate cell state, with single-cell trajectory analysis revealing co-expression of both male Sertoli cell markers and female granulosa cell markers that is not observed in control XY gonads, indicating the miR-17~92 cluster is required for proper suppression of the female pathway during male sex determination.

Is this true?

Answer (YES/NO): NO